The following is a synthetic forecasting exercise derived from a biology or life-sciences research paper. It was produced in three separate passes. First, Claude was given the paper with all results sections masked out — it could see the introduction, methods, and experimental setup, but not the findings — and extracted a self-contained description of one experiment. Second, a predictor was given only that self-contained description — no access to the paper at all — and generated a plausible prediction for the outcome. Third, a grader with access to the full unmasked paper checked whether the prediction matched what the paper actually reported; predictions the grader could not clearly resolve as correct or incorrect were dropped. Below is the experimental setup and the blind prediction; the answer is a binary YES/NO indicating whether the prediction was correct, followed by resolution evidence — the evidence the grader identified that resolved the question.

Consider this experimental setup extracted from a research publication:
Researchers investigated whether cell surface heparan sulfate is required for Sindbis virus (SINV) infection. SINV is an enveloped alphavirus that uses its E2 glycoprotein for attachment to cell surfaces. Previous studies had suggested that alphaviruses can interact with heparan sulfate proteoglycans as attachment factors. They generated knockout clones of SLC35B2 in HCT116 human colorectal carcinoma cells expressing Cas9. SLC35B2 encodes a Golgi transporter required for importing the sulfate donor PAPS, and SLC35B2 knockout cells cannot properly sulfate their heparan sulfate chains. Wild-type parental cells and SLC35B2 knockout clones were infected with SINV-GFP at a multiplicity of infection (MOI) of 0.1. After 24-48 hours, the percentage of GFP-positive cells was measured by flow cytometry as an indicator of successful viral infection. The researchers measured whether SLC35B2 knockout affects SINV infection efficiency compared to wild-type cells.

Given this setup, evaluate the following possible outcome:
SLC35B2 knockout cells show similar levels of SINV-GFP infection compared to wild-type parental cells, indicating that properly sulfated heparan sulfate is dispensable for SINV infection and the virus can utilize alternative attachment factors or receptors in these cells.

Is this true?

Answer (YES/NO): NO